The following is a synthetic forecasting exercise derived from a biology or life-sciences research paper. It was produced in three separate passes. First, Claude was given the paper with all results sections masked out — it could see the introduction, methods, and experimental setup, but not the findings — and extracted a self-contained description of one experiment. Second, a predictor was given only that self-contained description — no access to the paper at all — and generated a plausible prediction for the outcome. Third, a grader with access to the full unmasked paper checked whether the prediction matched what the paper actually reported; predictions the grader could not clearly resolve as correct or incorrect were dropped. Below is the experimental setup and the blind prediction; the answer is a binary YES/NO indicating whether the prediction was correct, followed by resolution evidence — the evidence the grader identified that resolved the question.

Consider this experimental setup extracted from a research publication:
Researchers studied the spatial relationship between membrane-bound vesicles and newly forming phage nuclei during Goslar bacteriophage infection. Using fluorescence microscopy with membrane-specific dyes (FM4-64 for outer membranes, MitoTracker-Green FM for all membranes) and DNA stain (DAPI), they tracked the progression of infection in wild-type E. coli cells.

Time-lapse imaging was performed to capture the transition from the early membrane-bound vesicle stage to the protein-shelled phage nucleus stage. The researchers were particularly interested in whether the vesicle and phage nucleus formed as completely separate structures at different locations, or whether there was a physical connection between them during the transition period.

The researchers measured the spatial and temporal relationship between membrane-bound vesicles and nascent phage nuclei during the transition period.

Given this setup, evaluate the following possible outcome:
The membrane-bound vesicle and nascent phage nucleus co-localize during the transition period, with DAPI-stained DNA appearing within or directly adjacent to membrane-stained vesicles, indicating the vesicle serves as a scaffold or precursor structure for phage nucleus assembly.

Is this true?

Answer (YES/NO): NO